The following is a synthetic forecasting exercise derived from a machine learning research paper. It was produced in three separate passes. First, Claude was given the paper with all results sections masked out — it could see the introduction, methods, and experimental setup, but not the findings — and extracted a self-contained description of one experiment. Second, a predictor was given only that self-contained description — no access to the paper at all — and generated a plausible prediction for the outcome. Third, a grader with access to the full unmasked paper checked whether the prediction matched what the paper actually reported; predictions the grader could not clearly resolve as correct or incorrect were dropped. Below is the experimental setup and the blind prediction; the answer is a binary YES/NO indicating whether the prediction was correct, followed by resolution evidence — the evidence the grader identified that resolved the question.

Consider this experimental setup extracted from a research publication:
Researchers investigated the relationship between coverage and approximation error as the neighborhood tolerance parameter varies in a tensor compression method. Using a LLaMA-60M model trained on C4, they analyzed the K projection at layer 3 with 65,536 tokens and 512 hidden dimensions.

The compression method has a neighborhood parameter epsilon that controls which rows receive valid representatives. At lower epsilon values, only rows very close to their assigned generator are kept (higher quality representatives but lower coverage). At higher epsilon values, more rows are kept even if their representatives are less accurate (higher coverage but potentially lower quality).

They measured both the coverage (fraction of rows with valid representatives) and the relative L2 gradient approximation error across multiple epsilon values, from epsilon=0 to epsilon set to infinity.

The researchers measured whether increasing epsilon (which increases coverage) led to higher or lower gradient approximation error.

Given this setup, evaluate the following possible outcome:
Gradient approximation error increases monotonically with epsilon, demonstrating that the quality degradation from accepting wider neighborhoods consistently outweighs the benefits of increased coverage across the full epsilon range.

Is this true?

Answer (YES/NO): NO